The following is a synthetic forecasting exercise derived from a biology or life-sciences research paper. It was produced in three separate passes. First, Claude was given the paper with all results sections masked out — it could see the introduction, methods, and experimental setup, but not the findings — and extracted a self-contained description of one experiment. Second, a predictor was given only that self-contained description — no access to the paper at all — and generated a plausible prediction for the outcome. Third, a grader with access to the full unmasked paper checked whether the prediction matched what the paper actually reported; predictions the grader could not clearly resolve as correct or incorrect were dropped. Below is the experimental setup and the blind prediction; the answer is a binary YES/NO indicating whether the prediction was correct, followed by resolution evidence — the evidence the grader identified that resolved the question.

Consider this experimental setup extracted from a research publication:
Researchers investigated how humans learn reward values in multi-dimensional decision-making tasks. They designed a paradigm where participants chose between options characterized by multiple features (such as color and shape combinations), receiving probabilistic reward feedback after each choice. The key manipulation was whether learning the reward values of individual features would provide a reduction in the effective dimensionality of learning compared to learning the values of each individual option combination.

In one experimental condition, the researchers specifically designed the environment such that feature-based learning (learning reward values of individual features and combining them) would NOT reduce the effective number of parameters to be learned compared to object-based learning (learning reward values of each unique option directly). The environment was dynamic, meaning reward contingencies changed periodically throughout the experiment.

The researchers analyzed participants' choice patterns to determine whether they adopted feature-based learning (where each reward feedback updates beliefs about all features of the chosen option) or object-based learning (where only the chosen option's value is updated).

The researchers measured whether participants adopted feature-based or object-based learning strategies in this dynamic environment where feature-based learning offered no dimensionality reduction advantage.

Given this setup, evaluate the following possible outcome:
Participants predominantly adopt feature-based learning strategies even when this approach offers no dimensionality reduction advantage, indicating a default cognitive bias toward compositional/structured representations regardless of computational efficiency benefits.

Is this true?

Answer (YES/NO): NO